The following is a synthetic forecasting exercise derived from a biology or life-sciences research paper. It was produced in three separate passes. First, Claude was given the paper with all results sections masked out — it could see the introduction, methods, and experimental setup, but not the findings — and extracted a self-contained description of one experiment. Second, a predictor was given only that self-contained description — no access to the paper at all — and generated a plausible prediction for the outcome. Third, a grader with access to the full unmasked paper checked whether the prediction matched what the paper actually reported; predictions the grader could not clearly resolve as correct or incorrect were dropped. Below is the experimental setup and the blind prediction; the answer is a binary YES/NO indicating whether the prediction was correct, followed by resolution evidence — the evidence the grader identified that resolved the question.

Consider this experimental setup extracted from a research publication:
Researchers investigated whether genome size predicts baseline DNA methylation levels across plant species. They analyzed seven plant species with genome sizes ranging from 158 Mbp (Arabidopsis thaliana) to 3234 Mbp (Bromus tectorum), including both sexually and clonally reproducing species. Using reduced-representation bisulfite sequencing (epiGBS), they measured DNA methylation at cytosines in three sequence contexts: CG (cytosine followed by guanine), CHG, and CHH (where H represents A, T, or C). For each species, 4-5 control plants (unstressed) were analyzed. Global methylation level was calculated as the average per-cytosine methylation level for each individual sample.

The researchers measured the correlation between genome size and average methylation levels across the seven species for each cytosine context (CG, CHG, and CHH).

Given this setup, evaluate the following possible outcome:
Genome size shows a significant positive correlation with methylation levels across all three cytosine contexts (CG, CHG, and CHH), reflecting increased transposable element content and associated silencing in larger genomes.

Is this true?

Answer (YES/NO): NO